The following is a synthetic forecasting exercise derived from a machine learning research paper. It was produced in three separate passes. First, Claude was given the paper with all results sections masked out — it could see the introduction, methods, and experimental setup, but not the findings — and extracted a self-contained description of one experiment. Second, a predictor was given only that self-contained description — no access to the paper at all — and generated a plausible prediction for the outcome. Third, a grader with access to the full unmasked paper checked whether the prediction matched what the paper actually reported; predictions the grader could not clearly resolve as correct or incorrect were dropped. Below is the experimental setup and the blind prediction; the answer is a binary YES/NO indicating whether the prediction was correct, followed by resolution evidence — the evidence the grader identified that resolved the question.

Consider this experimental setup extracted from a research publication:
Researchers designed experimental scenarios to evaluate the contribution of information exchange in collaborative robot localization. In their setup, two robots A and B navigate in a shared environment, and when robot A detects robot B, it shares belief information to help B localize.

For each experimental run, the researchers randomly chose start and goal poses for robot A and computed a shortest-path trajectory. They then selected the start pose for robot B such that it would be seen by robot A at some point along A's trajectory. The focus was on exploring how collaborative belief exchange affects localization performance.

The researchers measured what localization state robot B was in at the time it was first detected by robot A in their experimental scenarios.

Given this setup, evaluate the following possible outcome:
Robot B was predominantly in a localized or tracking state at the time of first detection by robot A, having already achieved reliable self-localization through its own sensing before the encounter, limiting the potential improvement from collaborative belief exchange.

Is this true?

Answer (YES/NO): NO